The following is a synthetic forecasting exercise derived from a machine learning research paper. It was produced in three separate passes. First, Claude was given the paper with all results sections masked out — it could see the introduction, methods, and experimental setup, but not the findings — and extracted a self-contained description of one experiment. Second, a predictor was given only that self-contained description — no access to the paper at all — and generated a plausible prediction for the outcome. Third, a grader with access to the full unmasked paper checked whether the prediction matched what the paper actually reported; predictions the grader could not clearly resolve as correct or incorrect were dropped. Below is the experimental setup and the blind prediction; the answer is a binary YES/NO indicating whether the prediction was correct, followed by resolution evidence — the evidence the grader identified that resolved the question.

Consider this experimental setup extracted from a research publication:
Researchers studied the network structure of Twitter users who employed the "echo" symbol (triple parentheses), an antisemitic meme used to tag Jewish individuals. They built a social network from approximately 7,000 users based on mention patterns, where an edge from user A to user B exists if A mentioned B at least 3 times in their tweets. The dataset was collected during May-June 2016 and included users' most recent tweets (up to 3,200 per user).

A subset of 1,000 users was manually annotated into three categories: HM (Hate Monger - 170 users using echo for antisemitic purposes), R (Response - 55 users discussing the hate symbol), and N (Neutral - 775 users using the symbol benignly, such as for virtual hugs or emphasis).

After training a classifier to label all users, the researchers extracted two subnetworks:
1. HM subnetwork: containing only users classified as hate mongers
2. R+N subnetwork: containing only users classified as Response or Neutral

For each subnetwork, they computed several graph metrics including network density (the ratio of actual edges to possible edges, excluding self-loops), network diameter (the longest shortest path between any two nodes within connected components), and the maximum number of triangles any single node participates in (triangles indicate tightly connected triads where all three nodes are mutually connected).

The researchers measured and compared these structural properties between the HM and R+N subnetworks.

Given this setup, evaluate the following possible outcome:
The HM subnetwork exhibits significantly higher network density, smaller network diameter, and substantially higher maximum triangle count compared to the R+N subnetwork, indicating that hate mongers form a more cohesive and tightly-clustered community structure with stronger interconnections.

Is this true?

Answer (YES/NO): YES